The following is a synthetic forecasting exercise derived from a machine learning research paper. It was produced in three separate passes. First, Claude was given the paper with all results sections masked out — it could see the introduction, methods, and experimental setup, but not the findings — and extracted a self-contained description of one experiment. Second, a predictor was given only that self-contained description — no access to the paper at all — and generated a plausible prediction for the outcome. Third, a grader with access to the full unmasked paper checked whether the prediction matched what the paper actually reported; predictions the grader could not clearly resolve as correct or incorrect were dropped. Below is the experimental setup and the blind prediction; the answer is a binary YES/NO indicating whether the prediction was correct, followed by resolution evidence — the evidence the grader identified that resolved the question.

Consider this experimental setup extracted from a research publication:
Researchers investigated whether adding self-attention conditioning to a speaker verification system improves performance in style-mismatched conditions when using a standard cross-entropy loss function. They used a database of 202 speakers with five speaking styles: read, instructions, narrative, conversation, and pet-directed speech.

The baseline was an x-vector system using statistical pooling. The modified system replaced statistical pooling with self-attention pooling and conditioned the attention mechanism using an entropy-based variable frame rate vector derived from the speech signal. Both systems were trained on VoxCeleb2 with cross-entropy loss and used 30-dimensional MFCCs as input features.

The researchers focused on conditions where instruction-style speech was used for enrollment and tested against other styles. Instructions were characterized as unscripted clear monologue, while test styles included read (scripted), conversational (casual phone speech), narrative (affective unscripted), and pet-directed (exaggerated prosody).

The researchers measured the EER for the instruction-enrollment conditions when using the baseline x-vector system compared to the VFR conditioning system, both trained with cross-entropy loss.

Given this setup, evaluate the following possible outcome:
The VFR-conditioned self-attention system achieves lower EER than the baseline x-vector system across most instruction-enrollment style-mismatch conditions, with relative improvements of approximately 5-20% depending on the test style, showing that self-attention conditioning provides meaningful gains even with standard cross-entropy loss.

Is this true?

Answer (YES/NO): NO